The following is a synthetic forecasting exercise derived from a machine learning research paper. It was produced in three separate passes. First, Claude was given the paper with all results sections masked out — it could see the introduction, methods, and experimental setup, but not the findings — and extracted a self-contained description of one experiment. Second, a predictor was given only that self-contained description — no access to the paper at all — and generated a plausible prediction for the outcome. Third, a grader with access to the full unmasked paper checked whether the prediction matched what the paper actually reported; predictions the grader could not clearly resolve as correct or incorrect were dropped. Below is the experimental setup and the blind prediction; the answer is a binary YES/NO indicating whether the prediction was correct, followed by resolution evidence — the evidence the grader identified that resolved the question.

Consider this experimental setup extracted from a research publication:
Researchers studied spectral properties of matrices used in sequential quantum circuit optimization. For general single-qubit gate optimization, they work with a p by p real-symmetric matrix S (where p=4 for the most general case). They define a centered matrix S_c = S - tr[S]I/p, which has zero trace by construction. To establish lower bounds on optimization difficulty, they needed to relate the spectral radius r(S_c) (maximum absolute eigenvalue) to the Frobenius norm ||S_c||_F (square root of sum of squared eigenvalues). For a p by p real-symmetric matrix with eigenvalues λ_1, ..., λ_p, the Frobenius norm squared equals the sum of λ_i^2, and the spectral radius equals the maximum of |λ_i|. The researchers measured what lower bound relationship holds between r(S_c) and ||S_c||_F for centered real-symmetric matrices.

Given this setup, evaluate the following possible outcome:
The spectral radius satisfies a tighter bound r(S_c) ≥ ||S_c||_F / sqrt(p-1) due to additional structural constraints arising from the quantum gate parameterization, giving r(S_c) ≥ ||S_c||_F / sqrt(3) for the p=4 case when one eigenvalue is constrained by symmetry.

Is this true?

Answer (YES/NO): NO